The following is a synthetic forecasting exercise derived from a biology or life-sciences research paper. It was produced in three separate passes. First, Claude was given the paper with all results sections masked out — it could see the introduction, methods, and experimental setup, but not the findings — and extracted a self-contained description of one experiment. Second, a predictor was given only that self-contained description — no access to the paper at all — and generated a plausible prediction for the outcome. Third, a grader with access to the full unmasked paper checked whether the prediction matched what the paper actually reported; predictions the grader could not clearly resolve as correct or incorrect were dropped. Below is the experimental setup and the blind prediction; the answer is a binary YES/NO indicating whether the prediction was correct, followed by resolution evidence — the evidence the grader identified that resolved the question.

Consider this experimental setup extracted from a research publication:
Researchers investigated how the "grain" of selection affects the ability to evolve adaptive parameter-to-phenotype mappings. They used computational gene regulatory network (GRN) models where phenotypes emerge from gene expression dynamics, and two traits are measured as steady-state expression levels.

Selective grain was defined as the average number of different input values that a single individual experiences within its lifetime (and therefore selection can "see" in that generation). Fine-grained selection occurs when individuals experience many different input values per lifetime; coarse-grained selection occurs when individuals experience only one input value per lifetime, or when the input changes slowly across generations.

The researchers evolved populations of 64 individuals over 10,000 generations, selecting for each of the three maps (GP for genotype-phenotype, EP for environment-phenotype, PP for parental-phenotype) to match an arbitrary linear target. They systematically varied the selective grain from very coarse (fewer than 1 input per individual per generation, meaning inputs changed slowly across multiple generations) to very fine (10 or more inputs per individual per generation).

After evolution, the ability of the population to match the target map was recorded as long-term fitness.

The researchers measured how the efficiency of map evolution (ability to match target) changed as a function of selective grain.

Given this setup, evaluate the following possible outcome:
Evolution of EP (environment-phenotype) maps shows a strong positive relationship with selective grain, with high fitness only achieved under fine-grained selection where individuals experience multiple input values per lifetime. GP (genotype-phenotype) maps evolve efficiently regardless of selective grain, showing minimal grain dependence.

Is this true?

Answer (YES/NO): NO